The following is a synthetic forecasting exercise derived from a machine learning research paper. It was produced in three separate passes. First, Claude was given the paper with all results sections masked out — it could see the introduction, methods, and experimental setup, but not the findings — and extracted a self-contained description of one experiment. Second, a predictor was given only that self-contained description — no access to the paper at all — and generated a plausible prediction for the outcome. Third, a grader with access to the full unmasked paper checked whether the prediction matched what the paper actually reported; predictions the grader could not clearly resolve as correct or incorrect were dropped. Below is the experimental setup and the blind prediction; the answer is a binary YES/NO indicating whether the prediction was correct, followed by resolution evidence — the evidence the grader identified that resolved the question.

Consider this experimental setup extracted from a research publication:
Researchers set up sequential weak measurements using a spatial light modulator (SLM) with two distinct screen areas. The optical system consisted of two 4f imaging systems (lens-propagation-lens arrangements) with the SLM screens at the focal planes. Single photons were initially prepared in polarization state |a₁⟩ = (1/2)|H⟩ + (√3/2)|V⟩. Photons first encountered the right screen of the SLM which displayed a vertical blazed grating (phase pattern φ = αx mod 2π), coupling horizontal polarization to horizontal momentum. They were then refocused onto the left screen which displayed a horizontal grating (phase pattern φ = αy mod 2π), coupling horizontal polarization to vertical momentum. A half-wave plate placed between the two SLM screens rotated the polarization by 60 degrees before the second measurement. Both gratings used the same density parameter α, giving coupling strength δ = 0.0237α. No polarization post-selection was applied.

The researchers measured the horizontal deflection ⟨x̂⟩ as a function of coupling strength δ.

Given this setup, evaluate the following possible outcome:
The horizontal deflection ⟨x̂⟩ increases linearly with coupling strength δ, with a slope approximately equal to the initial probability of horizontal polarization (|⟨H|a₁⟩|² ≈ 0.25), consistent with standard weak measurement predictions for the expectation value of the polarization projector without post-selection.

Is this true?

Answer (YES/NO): YES